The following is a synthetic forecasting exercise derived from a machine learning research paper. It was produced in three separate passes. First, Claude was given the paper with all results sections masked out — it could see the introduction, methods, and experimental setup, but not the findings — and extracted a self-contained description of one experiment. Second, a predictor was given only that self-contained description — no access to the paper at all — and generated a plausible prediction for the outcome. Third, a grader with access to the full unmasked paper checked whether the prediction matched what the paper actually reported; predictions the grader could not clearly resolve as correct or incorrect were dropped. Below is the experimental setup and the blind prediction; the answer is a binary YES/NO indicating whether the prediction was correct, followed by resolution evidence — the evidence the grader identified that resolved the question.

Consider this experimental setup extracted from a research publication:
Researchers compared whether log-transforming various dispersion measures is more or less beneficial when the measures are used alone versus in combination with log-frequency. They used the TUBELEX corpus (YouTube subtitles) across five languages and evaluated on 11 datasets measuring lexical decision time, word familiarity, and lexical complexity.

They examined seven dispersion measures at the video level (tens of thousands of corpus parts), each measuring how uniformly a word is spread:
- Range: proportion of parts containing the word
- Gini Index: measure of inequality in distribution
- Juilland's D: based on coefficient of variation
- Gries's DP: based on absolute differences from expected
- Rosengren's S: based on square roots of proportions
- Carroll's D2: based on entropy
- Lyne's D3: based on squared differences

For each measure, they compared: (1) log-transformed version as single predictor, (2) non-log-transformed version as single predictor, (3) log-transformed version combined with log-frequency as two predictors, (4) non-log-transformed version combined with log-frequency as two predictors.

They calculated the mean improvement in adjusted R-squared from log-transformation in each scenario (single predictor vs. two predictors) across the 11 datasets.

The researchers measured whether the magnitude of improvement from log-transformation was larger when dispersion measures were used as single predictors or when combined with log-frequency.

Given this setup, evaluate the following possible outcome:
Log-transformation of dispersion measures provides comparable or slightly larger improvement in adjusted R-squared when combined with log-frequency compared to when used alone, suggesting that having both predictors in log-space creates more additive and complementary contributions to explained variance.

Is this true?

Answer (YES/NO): NO